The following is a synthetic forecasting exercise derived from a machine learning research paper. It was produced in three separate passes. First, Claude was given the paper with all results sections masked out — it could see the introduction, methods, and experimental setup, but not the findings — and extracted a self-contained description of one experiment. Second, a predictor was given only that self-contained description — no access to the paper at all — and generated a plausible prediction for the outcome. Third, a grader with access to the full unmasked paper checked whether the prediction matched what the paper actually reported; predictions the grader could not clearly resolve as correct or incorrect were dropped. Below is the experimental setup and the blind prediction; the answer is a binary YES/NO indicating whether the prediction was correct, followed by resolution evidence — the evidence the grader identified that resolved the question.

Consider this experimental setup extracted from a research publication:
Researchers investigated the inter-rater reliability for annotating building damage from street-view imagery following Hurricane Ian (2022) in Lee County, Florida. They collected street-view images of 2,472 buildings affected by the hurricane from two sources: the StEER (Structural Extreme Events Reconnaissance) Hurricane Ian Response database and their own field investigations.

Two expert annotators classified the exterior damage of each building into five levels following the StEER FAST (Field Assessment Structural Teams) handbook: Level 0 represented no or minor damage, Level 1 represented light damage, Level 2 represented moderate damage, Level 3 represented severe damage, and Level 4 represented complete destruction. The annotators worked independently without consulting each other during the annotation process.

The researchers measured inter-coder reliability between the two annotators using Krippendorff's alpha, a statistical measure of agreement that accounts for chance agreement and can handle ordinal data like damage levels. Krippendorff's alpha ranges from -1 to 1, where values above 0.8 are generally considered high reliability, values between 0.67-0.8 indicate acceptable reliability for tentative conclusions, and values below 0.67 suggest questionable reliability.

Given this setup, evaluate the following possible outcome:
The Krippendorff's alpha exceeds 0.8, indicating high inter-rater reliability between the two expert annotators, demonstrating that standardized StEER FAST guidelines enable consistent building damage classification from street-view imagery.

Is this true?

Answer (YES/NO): YES